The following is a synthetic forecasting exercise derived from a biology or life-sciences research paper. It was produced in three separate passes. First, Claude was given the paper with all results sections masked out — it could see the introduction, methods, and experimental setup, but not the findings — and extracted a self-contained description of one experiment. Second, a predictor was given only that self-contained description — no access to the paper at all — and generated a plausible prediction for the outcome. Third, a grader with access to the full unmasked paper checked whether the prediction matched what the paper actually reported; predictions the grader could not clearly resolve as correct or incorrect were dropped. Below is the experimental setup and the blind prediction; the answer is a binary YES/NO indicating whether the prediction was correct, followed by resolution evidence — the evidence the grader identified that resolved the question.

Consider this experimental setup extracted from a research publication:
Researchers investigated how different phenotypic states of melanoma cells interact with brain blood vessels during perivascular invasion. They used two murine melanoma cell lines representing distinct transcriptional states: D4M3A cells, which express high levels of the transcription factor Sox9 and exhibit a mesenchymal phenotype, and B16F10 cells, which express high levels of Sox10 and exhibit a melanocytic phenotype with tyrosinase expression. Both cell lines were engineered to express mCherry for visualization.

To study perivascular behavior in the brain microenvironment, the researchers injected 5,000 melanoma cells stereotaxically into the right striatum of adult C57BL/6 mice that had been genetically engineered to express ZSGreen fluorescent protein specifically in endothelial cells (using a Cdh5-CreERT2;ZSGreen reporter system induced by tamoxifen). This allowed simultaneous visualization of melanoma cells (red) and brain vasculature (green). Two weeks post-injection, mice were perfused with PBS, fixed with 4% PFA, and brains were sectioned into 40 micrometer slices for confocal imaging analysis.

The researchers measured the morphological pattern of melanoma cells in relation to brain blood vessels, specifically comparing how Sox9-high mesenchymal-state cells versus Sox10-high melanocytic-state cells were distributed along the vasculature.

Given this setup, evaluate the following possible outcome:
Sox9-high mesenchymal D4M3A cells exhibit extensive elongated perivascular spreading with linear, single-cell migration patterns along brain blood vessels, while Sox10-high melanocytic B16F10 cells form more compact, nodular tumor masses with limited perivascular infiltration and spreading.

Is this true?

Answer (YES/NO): YES